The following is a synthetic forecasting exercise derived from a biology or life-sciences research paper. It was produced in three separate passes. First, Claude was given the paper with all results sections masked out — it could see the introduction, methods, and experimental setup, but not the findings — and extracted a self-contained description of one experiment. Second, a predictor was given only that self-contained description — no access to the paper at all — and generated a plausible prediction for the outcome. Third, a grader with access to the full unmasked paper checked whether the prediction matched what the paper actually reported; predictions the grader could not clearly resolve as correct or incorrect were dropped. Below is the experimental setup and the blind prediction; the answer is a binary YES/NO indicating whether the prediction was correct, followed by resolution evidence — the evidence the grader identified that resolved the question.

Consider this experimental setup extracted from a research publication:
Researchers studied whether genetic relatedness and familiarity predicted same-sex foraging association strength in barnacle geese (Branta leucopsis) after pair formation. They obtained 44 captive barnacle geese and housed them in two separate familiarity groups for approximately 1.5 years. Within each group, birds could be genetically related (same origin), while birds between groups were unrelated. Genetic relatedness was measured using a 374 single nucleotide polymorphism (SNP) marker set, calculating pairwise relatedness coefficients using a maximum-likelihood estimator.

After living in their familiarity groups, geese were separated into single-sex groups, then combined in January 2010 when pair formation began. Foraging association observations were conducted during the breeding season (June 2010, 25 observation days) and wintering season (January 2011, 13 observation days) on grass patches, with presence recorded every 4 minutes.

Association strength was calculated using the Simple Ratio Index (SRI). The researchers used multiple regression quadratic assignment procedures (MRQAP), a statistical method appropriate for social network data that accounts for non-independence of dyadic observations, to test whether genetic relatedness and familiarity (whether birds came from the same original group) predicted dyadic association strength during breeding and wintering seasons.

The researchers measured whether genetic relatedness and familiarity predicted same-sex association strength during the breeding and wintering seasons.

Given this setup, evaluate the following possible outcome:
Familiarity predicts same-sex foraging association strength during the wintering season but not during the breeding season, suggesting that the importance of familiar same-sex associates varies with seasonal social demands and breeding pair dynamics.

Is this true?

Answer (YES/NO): NO